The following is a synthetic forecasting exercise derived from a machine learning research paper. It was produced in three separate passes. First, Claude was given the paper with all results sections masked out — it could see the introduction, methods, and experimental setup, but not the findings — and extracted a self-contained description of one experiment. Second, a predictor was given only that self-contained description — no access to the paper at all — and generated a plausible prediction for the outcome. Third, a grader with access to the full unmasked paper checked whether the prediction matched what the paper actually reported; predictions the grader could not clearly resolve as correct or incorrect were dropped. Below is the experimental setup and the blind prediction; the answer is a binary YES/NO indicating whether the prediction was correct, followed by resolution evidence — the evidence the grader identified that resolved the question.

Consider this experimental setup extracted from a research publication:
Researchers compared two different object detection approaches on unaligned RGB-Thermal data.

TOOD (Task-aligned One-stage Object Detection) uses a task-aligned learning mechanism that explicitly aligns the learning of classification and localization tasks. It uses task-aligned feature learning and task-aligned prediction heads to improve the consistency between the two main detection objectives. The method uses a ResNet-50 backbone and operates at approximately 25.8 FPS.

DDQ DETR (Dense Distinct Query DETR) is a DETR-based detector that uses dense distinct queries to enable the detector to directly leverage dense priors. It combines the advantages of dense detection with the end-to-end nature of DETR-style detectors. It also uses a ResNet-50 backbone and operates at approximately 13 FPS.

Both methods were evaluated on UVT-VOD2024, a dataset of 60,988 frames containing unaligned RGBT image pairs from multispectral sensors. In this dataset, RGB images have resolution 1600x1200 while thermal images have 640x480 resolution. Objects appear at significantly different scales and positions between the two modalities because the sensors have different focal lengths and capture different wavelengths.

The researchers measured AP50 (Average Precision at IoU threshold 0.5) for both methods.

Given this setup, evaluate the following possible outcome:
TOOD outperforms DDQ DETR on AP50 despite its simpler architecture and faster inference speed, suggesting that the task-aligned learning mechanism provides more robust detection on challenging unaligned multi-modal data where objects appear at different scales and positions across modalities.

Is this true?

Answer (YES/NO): NO